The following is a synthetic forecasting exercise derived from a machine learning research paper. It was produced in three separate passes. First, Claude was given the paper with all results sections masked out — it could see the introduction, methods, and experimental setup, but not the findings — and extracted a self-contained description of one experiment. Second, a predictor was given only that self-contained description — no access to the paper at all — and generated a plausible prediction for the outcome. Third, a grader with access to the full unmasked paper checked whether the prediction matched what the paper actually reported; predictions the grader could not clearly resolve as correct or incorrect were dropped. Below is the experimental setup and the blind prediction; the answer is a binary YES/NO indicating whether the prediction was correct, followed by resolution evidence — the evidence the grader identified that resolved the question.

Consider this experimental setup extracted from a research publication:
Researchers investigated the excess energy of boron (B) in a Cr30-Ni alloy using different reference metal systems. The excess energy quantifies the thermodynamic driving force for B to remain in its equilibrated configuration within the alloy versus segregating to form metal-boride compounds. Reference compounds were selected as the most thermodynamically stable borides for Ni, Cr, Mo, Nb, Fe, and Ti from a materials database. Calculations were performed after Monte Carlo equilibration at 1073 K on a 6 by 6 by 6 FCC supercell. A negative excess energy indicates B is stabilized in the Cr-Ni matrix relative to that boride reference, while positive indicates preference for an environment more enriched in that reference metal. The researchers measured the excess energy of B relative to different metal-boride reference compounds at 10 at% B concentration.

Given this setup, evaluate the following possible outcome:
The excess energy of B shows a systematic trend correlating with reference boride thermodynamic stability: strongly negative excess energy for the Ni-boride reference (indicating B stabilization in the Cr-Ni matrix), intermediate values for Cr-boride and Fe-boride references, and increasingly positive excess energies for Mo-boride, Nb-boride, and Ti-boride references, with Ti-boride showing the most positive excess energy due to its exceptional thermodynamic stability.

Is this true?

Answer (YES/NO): NO